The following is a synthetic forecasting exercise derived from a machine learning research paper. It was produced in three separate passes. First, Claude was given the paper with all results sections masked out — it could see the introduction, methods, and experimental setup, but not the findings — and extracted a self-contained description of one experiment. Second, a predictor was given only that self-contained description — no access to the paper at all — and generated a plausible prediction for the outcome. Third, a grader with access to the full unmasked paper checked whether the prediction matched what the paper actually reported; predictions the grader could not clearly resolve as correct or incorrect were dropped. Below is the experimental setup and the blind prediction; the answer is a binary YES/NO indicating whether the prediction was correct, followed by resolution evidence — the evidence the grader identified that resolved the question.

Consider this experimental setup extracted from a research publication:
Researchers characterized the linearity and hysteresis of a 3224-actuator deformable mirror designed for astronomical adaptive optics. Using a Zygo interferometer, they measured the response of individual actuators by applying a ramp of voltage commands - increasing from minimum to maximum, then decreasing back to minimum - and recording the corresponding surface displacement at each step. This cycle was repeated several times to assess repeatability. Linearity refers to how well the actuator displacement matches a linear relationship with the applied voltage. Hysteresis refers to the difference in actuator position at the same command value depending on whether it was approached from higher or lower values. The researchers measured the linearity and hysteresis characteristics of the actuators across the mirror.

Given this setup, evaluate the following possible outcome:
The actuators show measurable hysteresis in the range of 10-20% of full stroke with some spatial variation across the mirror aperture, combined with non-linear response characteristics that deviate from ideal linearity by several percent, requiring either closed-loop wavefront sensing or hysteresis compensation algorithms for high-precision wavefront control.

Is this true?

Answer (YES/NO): NO